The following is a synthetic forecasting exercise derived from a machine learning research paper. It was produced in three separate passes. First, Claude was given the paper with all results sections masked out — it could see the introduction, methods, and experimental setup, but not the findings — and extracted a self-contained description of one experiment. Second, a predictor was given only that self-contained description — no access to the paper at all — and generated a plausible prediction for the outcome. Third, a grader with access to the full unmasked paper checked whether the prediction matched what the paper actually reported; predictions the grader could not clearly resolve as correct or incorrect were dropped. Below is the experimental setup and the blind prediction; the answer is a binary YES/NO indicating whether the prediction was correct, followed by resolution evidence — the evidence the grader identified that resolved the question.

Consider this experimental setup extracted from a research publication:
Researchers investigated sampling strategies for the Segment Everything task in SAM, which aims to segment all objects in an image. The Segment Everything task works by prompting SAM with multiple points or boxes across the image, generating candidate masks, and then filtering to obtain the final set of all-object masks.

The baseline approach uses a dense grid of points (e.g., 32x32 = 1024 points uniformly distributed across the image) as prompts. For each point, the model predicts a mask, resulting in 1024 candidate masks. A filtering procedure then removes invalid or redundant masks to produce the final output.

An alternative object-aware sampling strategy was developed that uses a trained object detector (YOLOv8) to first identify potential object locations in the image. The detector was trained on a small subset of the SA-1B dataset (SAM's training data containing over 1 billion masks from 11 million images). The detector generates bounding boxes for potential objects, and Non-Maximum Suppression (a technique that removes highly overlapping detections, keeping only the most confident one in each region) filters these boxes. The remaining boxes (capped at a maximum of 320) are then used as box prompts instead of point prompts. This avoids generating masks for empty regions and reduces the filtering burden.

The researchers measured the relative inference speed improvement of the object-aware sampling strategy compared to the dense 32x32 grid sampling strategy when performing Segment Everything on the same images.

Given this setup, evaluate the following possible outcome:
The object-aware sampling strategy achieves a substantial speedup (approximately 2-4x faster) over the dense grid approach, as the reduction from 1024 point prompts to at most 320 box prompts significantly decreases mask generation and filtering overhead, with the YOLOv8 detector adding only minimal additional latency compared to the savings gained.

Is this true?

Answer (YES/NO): NO